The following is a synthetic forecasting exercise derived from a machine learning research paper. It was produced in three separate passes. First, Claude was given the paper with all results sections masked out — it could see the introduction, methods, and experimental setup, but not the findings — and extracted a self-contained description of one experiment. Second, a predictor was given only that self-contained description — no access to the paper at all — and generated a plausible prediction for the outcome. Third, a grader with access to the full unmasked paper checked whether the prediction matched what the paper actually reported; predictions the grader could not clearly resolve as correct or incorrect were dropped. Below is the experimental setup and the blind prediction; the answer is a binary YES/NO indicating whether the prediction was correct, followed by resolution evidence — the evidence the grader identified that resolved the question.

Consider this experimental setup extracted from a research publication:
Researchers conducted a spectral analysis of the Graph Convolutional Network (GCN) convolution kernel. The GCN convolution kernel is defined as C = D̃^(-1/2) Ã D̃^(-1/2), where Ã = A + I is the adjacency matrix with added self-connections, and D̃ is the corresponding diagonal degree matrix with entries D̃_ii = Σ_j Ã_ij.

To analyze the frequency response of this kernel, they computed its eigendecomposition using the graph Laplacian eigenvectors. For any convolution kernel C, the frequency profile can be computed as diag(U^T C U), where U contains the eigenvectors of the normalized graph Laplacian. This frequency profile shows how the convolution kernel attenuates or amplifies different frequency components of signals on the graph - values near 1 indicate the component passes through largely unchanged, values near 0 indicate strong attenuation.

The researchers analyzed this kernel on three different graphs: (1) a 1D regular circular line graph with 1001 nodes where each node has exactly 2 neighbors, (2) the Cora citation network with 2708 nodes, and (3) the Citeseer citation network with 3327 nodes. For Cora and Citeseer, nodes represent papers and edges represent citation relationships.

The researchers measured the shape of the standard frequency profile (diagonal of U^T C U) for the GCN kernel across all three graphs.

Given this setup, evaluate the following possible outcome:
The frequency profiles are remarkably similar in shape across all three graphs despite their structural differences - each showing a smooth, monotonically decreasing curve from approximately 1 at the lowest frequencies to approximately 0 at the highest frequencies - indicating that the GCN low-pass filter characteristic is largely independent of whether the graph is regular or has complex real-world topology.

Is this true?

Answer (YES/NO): NO